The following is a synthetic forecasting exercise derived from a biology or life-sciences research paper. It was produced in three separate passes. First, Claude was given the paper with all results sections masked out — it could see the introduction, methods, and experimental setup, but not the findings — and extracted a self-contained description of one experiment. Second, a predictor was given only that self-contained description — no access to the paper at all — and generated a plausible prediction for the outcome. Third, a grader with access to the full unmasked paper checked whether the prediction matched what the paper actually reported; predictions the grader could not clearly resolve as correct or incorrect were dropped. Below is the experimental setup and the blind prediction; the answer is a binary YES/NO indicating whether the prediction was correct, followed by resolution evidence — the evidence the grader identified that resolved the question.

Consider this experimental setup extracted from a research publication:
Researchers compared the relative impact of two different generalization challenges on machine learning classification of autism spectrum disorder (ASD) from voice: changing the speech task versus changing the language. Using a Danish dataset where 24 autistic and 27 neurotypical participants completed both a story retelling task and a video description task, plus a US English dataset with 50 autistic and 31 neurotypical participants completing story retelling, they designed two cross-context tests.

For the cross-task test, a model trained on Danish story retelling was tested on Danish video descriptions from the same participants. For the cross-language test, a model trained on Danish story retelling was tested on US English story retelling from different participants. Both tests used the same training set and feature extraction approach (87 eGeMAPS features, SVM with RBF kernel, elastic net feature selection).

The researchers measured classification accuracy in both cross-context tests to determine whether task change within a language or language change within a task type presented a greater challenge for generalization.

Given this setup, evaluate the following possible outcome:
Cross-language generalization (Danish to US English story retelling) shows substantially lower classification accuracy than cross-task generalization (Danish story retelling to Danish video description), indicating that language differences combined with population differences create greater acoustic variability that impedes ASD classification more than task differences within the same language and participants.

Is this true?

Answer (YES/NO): YES